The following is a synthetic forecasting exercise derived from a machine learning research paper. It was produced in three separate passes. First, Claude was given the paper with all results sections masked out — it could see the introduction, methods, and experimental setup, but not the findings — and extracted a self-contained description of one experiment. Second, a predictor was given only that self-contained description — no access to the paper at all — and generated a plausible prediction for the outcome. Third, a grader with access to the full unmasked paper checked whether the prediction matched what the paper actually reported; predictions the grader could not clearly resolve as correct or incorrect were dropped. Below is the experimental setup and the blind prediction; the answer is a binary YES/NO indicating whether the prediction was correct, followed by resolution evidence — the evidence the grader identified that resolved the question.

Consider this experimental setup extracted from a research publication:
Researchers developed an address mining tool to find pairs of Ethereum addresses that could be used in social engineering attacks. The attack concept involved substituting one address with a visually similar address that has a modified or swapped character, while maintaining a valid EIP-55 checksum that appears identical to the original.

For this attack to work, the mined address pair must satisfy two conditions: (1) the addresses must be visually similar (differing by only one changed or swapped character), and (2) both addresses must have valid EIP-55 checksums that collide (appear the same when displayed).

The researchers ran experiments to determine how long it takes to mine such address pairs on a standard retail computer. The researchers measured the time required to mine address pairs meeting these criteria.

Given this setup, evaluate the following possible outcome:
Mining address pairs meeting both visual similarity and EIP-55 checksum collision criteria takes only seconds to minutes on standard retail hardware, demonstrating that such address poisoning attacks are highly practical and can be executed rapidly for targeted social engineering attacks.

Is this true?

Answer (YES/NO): YES